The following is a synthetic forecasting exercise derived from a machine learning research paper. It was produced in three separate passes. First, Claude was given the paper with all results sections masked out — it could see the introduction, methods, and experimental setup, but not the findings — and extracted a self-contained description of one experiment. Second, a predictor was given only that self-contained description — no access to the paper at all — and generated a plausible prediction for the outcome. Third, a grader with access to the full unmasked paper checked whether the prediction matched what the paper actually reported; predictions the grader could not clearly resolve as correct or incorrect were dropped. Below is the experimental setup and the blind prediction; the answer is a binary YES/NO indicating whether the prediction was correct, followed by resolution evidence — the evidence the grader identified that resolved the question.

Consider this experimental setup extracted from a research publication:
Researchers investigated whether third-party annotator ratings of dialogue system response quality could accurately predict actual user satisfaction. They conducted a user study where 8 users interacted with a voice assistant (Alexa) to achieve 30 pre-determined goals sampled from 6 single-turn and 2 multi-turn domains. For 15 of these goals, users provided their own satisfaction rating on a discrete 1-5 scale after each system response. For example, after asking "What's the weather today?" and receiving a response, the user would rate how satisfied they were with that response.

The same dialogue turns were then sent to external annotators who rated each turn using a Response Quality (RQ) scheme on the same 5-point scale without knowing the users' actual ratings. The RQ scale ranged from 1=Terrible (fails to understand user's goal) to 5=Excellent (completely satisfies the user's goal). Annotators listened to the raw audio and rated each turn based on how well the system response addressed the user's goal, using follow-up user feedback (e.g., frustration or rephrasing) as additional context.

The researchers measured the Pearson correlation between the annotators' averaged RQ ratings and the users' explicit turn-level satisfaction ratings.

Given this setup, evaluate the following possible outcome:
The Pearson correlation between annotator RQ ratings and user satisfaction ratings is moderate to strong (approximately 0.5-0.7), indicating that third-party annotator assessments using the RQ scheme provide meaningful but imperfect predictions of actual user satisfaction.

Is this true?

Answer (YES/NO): NO